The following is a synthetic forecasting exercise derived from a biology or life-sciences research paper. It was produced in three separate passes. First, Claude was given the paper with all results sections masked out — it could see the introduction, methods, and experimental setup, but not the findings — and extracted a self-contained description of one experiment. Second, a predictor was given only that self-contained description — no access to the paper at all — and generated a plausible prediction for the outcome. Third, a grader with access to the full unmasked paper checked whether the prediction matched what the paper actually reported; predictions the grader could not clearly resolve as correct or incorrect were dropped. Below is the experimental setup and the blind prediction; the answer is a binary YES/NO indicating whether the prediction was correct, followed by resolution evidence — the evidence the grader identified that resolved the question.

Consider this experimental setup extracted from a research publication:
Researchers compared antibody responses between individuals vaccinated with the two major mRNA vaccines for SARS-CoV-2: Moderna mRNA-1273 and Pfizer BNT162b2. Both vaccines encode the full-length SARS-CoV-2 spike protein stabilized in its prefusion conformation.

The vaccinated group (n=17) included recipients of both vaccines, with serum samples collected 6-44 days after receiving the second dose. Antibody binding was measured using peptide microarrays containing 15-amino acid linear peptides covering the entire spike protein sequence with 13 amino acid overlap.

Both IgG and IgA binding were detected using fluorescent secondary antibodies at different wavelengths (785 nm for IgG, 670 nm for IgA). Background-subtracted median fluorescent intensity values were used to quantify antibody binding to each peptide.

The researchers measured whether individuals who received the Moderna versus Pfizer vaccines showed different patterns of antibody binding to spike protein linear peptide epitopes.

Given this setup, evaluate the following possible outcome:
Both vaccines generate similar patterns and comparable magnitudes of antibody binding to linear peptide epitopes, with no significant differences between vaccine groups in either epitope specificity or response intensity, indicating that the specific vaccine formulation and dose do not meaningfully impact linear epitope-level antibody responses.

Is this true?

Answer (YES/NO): YES